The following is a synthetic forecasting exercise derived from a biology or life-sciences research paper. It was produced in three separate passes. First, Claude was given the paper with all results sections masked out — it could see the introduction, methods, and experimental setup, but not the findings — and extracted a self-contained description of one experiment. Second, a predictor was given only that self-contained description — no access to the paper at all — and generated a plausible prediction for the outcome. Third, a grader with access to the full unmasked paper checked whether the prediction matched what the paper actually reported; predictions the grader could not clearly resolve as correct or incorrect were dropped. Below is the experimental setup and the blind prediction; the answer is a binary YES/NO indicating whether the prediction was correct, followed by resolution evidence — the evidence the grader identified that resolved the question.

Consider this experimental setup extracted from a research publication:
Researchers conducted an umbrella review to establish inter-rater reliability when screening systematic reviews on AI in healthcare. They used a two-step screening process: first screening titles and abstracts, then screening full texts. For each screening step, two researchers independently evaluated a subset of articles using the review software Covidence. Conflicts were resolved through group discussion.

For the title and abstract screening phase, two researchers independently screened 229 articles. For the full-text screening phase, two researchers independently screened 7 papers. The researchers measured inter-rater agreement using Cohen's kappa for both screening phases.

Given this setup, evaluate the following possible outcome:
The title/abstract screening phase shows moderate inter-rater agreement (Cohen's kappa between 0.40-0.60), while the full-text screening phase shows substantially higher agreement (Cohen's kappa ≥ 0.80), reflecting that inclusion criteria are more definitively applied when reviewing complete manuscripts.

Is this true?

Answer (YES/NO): NO